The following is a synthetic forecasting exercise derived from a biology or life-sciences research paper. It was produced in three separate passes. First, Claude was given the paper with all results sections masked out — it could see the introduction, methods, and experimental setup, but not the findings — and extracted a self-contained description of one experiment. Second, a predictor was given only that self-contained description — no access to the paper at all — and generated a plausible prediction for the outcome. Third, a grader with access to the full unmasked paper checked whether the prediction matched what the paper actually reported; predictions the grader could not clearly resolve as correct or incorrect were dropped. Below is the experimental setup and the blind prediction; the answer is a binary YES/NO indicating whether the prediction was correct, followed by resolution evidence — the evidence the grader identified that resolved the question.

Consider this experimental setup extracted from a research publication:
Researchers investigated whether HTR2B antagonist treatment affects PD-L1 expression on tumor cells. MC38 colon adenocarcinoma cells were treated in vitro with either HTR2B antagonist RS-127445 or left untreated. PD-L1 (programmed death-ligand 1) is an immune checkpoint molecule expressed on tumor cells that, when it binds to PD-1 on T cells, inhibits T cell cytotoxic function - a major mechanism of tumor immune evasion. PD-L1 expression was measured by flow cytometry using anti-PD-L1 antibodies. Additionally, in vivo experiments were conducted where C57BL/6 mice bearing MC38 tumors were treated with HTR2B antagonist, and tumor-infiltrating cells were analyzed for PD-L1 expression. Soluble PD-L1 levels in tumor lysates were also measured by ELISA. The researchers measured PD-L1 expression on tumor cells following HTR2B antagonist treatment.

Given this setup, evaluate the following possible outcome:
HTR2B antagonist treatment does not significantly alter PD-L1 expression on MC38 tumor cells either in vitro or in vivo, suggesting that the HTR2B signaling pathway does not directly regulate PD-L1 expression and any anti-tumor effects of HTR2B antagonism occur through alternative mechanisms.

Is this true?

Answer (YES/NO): NO